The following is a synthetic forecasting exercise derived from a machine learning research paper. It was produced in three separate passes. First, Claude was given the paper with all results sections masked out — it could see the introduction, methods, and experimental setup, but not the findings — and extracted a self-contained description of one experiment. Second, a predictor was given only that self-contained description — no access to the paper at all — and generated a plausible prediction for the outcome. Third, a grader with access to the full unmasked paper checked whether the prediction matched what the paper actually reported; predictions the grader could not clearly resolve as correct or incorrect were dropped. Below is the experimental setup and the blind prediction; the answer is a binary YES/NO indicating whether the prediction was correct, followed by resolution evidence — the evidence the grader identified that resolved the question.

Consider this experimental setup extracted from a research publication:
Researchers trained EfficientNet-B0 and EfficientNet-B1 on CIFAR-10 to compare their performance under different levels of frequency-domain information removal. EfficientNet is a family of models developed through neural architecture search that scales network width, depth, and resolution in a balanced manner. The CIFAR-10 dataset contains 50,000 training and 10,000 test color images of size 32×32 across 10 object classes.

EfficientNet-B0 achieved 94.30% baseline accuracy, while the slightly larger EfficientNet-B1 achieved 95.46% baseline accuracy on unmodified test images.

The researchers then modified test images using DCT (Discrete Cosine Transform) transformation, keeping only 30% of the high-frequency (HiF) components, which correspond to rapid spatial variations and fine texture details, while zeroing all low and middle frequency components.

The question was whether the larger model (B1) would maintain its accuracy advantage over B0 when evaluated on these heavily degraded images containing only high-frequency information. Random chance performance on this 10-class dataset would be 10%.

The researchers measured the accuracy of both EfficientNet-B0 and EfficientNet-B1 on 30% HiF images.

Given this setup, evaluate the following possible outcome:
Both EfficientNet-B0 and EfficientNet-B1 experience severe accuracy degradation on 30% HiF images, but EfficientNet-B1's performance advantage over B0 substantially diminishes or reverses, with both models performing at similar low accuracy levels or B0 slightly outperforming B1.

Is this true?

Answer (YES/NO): NO